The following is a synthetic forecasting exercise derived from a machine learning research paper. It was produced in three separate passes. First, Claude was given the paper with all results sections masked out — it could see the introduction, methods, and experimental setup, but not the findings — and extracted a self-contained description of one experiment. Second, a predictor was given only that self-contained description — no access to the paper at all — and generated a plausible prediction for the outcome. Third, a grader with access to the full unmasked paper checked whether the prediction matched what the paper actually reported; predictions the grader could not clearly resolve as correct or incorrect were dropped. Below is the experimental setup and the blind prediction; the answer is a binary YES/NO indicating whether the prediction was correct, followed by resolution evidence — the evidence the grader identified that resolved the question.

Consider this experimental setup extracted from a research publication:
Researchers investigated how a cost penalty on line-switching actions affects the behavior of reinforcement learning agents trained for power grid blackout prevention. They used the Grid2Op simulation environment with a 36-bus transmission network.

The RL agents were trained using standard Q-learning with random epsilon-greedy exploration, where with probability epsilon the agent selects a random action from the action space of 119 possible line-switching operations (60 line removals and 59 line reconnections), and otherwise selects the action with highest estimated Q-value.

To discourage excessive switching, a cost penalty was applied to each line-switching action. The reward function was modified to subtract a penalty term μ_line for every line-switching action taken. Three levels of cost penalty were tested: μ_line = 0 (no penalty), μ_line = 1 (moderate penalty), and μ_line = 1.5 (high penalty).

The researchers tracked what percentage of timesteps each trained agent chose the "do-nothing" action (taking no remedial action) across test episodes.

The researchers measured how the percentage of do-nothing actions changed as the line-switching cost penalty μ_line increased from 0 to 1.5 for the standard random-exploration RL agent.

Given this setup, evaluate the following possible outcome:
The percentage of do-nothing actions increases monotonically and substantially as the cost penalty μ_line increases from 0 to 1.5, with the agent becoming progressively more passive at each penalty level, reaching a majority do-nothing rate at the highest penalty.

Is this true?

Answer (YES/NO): YES